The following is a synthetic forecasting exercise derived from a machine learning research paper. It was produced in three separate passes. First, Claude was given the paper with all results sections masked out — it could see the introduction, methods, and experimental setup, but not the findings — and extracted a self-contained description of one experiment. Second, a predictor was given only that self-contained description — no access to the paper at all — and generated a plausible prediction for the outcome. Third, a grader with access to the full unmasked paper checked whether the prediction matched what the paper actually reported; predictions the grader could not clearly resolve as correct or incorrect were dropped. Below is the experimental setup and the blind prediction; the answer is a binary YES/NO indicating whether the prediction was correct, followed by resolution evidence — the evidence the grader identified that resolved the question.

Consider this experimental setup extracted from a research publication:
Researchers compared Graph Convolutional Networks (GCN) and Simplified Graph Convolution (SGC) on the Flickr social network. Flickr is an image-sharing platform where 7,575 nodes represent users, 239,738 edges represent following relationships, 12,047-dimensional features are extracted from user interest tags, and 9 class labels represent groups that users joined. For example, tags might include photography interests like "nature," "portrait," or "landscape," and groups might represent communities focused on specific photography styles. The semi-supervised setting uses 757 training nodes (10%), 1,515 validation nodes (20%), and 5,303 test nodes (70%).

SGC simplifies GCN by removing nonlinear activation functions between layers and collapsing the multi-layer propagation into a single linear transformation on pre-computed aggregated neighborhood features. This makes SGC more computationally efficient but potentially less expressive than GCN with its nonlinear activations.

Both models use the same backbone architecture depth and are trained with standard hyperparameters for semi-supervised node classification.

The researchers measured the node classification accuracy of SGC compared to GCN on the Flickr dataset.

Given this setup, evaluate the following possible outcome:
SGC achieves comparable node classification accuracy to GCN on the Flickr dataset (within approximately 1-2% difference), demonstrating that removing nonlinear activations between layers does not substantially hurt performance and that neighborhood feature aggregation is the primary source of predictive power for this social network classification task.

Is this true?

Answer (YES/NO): NO